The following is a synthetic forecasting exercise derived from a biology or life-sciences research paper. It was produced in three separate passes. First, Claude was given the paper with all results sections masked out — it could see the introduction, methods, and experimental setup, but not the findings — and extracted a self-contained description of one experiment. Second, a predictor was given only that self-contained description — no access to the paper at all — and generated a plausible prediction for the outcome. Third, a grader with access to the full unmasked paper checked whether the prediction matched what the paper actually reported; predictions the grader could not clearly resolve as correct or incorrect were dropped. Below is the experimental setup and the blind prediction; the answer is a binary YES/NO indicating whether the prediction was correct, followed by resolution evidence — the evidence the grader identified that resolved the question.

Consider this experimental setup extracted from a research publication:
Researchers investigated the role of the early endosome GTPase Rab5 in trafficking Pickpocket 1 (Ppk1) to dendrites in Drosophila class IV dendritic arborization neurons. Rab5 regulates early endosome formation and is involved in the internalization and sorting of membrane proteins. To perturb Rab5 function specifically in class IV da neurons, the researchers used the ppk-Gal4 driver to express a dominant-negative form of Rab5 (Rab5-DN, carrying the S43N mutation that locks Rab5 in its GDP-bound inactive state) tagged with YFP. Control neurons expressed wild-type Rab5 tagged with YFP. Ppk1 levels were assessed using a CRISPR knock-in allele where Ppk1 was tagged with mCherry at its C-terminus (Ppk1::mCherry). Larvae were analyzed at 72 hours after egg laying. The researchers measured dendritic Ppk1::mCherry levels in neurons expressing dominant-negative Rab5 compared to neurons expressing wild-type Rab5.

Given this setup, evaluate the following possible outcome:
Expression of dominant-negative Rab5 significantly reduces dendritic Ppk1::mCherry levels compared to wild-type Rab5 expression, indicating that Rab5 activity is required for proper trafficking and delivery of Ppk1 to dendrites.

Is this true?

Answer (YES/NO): NO